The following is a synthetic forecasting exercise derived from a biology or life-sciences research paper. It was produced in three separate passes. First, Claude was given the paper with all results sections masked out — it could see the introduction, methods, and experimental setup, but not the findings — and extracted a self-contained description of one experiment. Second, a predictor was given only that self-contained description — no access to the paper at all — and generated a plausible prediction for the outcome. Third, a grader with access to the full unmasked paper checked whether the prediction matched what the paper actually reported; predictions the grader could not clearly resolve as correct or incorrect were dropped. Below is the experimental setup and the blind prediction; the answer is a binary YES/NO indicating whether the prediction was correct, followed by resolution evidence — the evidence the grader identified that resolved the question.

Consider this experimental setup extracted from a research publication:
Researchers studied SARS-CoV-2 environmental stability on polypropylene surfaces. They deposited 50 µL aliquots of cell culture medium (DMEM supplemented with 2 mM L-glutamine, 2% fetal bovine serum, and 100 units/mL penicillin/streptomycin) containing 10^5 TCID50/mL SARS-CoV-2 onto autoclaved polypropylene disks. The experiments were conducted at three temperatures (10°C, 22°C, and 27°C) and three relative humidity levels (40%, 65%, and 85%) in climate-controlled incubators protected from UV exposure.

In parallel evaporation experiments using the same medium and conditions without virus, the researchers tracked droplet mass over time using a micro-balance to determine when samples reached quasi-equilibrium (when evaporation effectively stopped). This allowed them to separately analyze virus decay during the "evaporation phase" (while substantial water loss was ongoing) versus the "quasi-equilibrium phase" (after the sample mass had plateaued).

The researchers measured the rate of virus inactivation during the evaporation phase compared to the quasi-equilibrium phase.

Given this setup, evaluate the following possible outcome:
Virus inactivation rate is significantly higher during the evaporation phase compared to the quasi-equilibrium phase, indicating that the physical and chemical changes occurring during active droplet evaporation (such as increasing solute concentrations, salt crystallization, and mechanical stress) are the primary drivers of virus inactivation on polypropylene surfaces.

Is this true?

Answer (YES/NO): NO